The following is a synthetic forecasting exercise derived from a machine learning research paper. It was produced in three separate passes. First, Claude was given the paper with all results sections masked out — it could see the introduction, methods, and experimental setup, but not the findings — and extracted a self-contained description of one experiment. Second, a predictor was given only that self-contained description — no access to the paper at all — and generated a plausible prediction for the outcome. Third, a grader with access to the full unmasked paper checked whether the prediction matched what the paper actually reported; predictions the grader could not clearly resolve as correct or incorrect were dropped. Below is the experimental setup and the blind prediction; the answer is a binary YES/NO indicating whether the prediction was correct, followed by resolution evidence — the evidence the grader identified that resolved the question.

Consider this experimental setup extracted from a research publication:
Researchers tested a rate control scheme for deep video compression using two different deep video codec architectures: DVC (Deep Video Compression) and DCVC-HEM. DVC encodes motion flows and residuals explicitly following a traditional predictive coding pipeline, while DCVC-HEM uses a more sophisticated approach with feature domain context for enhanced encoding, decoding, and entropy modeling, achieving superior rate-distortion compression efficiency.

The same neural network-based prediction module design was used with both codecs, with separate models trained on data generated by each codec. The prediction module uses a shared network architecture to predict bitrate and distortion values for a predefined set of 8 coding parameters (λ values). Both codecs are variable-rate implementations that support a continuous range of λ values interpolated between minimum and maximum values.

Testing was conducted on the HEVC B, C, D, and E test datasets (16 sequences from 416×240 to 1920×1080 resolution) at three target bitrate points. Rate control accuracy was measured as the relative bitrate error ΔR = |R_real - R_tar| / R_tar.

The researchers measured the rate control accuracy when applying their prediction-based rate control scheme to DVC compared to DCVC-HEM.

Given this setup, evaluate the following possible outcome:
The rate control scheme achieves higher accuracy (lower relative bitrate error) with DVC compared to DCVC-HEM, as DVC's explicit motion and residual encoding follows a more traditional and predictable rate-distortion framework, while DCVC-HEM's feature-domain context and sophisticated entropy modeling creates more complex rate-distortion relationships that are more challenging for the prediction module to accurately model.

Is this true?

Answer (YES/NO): NO